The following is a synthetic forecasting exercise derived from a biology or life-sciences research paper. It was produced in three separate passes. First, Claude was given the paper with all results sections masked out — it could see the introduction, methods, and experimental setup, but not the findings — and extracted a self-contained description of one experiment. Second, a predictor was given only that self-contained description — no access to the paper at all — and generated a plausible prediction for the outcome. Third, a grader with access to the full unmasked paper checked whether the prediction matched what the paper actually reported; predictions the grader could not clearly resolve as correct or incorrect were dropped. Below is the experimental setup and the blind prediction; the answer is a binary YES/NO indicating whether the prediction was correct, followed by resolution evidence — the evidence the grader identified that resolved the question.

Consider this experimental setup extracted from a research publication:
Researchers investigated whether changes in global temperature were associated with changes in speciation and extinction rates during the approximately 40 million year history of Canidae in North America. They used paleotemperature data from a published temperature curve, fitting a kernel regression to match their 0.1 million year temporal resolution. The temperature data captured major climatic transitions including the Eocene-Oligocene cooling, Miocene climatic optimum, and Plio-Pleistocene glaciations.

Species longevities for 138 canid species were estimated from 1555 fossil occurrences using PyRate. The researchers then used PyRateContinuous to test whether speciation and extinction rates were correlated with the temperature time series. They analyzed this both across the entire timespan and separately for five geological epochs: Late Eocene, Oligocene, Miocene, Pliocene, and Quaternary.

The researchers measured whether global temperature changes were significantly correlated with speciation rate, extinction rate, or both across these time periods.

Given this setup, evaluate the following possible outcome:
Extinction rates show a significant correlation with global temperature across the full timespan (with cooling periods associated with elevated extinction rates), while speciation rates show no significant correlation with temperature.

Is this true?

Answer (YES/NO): YES